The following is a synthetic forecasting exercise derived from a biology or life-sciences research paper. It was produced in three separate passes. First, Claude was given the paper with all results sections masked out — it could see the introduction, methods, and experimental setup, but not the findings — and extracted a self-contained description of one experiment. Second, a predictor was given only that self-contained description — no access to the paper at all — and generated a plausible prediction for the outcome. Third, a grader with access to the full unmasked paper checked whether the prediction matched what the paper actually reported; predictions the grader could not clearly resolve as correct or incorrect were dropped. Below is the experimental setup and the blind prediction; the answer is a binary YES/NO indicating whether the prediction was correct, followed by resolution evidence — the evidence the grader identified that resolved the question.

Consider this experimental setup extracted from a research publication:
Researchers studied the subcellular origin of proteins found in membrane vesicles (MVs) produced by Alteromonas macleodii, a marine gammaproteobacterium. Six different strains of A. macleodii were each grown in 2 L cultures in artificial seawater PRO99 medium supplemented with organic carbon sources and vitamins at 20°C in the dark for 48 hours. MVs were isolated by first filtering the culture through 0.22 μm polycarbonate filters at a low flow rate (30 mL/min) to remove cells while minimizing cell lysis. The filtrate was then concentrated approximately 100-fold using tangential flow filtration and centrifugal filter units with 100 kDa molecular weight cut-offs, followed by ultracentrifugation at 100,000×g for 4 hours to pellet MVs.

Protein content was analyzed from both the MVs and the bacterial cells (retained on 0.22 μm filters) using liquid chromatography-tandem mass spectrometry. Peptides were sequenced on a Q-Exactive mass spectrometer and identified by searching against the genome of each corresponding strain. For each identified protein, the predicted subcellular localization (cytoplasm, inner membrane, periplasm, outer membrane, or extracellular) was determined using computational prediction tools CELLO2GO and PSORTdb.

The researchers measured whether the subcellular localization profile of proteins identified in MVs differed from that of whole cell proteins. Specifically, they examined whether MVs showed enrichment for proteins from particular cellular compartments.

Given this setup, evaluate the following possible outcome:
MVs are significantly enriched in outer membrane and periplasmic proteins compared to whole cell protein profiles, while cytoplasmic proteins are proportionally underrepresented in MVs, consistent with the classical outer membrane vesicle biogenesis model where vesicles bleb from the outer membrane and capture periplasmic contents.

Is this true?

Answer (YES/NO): NO